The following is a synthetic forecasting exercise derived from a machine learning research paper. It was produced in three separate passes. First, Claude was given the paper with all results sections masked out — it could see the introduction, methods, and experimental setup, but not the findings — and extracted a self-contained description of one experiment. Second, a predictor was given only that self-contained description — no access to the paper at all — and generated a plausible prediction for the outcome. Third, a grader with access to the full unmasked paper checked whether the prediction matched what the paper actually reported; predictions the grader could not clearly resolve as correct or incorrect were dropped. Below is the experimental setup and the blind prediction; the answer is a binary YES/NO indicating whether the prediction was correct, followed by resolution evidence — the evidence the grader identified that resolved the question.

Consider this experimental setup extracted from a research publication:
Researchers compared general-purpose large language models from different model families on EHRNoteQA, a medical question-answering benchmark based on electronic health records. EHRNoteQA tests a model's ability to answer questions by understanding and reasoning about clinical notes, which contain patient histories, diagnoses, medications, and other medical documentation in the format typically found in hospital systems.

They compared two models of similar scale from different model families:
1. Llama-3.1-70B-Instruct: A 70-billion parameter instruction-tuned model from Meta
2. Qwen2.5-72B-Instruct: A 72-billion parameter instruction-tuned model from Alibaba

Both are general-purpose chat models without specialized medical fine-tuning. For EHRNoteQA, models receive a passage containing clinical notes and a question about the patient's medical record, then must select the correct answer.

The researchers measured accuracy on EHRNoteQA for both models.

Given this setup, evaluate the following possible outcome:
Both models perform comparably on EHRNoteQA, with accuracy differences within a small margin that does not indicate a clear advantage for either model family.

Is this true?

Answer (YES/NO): NO